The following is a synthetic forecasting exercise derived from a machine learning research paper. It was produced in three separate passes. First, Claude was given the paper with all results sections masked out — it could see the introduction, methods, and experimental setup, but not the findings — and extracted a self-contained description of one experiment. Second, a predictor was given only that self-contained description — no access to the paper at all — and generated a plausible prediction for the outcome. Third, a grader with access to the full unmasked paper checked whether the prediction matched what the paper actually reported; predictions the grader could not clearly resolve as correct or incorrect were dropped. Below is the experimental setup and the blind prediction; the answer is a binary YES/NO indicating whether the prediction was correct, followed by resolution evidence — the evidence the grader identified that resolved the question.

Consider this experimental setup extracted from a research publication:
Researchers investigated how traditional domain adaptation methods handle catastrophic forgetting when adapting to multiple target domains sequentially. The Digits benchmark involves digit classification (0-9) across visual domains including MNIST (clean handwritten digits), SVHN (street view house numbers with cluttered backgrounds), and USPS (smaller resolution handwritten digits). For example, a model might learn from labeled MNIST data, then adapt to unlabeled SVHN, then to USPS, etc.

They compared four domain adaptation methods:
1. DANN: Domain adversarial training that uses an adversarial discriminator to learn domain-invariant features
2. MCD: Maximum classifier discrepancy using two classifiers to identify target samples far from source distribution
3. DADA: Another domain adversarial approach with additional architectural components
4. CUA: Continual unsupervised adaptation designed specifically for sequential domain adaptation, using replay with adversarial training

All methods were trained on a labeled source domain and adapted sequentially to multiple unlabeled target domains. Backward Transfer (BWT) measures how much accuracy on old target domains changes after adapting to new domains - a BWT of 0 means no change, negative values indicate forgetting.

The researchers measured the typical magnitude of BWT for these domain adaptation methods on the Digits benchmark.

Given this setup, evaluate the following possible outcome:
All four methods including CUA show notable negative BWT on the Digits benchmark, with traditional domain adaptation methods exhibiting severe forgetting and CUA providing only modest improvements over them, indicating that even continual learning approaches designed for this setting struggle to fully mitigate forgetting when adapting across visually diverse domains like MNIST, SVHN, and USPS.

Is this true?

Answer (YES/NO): YES